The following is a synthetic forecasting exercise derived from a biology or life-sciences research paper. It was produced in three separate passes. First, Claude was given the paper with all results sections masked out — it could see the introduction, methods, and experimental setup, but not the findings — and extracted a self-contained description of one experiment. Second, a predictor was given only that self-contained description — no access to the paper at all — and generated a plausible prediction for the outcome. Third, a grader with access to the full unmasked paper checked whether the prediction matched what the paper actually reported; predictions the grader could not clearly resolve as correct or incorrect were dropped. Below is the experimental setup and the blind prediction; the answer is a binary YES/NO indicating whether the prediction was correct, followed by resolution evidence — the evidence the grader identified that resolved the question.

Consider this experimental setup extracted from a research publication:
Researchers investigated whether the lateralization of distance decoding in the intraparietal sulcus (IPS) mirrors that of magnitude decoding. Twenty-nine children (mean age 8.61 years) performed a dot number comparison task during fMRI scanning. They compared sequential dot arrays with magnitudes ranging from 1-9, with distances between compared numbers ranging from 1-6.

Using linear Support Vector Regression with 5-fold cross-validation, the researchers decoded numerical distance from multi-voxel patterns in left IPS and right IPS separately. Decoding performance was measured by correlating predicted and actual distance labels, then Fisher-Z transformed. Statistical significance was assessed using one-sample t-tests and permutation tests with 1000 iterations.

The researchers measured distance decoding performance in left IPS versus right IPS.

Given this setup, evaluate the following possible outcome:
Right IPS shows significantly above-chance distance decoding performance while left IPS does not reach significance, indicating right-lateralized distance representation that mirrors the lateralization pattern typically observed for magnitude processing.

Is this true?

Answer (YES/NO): NO